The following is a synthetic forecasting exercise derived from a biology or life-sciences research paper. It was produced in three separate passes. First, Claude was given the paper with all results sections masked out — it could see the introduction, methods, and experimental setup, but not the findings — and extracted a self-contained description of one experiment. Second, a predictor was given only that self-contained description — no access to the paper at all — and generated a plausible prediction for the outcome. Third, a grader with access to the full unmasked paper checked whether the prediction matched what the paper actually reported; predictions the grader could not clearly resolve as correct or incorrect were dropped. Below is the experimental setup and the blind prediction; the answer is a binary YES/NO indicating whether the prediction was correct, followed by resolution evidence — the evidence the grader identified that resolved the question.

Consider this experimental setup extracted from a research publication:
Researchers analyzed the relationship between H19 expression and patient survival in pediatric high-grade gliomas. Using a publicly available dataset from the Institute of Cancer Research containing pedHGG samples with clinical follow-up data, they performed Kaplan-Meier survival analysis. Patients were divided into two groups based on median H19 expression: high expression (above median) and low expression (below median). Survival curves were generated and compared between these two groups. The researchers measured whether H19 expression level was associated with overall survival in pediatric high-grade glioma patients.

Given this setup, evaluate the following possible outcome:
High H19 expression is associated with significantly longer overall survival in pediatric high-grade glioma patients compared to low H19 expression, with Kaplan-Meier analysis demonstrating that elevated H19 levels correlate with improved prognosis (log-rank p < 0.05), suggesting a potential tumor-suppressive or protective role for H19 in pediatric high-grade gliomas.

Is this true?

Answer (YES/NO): NO